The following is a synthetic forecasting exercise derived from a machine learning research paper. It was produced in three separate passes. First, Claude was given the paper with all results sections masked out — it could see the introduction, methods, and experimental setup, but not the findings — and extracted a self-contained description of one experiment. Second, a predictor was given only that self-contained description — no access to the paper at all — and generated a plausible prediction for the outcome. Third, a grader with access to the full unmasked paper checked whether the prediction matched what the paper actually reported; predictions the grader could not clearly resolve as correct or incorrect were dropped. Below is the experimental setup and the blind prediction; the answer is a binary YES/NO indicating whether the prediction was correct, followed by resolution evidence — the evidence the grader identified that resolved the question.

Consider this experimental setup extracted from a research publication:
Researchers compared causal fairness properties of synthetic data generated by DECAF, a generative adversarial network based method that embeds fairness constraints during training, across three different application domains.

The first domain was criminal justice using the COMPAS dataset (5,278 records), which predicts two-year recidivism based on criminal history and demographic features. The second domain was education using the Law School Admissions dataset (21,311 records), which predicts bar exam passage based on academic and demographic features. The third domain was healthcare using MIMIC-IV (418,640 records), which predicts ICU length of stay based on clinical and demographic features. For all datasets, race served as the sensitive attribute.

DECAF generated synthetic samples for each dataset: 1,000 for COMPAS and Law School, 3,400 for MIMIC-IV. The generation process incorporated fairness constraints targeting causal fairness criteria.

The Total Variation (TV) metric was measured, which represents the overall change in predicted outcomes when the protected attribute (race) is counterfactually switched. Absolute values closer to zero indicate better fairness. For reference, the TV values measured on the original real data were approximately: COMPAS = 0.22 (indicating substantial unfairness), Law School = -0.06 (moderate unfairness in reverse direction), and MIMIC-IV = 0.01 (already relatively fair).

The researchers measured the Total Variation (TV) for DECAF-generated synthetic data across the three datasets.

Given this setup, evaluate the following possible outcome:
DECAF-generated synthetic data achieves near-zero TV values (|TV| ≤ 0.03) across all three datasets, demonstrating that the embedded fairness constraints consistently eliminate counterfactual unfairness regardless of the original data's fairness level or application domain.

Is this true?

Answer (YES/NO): NO